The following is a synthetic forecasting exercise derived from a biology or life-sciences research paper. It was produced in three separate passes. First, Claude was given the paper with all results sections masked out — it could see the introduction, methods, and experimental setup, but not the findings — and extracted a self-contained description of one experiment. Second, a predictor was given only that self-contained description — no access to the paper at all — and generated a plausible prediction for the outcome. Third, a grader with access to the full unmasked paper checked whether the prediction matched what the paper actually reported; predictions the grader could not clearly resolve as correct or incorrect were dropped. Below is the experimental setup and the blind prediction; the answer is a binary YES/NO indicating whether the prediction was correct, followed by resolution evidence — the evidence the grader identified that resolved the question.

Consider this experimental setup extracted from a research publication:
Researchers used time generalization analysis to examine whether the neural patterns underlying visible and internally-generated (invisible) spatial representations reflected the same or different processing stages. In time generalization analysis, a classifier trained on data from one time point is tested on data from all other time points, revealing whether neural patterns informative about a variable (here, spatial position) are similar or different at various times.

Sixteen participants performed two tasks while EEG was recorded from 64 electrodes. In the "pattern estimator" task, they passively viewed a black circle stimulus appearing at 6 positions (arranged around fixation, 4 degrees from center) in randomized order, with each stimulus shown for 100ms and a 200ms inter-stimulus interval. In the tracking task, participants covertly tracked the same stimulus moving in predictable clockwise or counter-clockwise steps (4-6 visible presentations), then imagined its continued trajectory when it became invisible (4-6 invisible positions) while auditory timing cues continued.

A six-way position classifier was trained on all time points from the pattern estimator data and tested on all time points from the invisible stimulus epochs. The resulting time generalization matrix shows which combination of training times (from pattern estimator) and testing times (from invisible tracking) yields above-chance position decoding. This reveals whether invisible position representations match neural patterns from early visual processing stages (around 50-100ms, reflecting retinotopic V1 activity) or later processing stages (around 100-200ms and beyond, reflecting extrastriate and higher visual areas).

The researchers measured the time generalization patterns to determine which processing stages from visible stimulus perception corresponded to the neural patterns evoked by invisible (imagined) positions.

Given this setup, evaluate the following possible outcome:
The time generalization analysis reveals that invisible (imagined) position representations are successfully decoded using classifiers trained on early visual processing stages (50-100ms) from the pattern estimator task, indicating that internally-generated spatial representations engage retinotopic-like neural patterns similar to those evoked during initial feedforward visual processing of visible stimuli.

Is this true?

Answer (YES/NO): NO